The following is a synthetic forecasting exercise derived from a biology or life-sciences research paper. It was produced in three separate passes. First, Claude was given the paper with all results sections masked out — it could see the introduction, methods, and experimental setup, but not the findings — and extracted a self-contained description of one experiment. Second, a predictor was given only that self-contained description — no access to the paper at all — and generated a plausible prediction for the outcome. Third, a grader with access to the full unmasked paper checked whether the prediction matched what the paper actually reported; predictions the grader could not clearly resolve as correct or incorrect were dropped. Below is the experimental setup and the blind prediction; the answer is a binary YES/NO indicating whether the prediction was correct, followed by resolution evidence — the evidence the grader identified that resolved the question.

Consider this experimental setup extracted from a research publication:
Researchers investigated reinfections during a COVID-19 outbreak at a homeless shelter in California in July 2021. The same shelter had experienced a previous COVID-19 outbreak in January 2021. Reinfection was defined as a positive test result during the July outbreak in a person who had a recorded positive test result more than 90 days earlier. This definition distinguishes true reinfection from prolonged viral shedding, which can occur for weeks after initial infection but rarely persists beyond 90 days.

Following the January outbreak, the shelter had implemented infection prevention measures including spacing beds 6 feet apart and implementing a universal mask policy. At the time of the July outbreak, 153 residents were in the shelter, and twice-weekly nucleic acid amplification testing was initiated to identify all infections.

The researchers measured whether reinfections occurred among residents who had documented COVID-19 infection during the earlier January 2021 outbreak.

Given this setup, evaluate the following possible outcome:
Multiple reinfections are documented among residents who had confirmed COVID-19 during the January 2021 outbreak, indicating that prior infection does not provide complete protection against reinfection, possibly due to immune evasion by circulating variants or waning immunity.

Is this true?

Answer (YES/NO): YES